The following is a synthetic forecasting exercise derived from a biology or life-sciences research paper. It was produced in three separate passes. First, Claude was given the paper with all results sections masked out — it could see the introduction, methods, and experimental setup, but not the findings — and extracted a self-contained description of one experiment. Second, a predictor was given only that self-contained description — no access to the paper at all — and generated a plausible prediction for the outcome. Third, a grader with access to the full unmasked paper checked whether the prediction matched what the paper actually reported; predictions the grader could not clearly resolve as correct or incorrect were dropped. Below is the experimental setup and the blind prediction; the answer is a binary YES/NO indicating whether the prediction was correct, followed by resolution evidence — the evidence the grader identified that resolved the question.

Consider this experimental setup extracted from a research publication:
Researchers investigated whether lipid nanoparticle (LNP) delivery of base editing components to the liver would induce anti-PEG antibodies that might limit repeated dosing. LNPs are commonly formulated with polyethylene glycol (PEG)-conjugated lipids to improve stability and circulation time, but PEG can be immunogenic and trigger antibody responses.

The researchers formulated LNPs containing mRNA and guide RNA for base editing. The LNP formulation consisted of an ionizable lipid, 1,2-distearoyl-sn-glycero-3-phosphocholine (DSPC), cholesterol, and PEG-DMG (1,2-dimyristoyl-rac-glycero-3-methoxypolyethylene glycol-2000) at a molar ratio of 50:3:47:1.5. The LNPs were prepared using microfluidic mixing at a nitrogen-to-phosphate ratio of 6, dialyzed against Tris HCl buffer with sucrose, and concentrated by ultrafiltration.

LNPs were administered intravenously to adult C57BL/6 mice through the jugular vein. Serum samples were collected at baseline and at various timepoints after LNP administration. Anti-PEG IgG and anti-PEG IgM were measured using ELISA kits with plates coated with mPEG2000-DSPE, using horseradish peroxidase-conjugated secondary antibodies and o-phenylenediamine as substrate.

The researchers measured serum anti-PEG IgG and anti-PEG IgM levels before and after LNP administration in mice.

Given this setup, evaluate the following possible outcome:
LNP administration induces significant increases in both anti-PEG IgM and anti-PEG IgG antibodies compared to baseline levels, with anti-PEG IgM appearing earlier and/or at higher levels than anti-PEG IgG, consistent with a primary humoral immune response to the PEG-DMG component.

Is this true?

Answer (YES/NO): NO